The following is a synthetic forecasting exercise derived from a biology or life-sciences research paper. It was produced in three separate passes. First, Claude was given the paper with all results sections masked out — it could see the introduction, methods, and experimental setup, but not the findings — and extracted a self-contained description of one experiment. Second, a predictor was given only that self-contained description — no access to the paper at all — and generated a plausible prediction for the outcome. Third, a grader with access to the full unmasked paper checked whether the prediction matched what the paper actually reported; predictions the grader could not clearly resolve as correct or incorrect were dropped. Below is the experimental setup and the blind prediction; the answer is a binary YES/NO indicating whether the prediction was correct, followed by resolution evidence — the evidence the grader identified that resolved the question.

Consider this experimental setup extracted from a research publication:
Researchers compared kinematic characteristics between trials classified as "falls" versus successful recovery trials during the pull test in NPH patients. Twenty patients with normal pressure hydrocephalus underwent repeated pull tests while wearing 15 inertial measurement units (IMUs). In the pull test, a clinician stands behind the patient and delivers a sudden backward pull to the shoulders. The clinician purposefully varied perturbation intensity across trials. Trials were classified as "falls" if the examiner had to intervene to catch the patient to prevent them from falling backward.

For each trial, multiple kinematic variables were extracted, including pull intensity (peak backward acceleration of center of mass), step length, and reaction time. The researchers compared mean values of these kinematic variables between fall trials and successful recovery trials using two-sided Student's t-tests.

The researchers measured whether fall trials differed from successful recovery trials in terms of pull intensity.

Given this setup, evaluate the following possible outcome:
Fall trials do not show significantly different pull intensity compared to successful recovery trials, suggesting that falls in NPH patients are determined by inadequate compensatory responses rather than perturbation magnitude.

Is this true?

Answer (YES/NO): NO